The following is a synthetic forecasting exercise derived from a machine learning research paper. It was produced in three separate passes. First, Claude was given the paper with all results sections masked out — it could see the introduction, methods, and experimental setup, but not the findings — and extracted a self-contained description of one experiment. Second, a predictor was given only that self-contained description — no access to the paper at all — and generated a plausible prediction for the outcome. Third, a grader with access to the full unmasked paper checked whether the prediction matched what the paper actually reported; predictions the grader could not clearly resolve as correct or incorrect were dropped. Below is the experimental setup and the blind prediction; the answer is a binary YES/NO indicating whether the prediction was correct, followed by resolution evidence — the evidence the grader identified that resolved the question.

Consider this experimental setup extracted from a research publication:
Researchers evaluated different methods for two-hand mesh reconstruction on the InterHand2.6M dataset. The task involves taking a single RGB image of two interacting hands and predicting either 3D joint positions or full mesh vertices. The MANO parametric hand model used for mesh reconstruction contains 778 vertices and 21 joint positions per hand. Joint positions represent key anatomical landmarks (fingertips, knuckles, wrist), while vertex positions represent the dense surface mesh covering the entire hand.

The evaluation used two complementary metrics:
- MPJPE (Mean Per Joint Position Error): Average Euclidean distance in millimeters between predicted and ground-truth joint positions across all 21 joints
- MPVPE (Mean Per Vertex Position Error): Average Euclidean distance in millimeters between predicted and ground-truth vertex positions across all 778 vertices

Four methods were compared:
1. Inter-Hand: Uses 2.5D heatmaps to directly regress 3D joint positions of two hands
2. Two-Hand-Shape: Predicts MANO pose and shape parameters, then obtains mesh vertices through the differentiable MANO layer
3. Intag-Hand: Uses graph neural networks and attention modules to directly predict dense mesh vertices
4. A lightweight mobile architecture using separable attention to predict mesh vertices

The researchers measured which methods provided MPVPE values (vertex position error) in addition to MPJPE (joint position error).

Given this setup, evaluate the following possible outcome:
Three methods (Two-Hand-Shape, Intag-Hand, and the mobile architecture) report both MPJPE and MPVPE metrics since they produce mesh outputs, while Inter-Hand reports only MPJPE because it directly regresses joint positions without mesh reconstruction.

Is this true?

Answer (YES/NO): YES